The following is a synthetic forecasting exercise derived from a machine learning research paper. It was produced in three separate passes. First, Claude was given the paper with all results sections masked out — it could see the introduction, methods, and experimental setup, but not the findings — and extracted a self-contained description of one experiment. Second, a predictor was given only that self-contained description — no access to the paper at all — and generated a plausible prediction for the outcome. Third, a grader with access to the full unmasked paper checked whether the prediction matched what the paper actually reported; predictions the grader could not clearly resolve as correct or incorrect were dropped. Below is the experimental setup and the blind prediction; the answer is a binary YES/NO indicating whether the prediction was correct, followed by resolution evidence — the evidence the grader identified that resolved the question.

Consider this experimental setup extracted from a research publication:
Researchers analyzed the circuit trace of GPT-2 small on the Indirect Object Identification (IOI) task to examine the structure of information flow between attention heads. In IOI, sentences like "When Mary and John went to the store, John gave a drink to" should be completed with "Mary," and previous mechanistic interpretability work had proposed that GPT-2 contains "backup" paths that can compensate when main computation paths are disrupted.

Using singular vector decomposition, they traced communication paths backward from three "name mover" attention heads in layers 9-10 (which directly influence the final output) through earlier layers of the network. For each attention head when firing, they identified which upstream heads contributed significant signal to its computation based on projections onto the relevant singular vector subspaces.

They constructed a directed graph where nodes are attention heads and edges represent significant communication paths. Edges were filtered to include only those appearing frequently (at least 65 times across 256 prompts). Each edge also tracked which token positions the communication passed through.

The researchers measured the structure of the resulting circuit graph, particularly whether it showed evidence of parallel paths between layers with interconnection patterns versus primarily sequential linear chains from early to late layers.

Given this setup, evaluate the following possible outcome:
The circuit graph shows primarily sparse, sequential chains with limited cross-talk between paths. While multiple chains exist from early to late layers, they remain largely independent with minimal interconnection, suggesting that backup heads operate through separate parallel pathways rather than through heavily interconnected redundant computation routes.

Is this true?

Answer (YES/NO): NO